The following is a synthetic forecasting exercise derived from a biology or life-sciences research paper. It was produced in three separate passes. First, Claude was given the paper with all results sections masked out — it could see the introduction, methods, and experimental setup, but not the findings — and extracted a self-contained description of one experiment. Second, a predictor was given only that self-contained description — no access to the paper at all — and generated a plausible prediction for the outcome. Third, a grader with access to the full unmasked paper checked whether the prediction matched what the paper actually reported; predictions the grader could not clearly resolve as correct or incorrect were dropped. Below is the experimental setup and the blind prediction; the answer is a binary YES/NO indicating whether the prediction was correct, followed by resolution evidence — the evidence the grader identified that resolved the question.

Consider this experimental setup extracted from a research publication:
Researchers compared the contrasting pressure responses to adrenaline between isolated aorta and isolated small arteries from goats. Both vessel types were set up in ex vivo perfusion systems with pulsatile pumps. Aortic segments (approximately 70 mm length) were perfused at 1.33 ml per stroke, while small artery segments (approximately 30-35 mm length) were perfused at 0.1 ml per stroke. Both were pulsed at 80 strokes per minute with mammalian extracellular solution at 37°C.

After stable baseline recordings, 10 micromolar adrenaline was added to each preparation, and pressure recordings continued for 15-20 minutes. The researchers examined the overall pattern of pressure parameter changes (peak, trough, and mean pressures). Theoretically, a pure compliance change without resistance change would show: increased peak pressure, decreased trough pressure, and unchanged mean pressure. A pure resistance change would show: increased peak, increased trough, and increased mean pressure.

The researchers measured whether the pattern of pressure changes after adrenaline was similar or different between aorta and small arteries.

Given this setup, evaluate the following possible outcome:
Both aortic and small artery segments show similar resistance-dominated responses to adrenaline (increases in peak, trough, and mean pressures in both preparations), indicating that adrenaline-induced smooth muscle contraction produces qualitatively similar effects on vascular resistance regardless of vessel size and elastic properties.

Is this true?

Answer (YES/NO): NO